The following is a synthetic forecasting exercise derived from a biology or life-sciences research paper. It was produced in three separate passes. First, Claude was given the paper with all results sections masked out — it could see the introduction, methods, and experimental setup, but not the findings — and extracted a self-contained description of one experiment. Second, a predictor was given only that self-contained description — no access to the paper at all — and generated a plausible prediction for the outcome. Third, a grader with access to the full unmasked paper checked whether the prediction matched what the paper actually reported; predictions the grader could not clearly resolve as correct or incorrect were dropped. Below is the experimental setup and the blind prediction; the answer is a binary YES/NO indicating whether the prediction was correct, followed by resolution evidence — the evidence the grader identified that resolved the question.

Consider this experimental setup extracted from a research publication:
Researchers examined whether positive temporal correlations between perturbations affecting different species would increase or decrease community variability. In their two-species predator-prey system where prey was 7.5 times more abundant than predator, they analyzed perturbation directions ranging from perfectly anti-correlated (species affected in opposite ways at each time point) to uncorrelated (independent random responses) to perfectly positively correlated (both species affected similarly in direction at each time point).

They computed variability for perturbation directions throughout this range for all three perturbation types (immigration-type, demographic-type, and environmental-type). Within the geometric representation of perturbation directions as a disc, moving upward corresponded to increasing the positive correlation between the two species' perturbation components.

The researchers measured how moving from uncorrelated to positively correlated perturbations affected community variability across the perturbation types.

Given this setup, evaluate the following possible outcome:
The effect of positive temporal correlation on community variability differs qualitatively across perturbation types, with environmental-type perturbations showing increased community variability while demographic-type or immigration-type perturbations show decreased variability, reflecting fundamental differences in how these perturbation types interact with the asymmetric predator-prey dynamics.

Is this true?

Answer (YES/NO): NO